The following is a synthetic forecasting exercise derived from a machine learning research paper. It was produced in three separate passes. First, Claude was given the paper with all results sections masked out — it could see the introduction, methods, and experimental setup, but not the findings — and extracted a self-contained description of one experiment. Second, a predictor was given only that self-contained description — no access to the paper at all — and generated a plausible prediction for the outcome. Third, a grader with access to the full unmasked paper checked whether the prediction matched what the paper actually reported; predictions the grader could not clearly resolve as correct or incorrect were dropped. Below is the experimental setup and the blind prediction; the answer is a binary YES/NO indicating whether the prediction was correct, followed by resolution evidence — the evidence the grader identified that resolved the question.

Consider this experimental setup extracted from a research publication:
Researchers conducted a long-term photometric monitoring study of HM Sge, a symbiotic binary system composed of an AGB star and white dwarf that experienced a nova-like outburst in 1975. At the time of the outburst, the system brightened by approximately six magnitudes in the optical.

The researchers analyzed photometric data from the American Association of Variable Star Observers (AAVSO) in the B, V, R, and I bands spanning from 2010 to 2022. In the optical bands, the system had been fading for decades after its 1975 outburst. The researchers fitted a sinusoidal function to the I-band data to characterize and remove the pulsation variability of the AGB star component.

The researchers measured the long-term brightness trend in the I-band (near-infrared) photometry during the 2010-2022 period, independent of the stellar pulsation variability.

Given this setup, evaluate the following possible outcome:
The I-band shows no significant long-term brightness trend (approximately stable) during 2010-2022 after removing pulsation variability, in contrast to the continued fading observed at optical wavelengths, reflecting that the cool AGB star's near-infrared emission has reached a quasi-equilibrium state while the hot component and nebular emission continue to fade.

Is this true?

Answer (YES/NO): NO